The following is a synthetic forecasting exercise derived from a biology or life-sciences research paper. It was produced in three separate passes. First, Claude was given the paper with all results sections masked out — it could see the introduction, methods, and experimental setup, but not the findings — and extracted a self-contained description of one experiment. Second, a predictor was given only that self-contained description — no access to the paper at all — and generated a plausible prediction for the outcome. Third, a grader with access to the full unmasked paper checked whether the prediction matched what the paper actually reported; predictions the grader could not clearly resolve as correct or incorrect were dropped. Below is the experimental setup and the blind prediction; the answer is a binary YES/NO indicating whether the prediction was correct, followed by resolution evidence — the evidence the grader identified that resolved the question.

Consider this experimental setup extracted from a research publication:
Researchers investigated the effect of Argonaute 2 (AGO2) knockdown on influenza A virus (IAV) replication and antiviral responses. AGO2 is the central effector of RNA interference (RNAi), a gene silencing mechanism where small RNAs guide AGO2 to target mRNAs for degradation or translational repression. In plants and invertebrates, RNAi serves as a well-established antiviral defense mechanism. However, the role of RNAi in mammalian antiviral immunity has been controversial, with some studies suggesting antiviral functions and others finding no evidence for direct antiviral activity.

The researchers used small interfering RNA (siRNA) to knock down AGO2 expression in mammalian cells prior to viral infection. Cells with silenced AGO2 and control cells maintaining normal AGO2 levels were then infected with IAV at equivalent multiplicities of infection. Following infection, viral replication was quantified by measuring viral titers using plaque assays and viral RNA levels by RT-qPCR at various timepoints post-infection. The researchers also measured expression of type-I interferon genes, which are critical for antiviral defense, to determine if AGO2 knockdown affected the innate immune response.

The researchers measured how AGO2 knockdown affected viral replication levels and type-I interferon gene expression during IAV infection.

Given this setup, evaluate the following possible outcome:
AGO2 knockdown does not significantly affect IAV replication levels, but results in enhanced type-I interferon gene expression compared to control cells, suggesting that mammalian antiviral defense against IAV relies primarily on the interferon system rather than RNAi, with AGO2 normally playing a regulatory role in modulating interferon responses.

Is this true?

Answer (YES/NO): NO